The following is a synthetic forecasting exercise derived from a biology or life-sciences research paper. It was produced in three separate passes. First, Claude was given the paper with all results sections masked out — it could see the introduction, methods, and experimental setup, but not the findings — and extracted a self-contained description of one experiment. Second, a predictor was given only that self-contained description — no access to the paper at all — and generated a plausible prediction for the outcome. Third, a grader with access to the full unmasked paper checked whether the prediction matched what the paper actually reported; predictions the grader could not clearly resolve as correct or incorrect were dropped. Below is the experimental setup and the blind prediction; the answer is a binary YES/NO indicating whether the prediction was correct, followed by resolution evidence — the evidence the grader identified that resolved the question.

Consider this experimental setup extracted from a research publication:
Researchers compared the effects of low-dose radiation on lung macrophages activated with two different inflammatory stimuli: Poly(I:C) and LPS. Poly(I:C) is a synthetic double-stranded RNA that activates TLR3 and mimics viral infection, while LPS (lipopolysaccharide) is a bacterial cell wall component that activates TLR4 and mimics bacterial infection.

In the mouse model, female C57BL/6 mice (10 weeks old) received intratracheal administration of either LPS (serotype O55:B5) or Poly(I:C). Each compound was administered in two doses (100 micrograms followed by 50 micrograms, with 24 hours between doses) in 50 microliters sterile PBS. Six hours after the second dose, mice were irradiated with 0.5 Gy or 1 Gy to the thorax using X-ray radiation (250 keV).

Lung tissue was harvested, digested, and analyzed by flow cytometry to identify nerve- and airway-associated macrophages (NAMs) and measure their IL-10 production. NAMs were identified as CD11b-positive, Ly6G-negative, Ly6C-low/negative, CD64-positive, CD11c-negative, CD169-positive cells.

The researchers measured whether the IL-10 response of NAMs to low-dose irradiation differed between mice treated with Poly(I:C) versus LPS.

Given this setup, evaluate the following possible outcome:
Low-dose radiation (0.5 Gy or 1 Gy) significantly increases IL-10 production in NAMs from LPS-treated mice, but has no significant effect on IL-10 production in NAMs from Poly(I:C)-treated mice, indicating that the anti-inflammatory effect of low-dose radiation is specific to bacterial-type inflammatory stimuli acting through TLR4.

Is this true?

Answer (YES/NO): NO